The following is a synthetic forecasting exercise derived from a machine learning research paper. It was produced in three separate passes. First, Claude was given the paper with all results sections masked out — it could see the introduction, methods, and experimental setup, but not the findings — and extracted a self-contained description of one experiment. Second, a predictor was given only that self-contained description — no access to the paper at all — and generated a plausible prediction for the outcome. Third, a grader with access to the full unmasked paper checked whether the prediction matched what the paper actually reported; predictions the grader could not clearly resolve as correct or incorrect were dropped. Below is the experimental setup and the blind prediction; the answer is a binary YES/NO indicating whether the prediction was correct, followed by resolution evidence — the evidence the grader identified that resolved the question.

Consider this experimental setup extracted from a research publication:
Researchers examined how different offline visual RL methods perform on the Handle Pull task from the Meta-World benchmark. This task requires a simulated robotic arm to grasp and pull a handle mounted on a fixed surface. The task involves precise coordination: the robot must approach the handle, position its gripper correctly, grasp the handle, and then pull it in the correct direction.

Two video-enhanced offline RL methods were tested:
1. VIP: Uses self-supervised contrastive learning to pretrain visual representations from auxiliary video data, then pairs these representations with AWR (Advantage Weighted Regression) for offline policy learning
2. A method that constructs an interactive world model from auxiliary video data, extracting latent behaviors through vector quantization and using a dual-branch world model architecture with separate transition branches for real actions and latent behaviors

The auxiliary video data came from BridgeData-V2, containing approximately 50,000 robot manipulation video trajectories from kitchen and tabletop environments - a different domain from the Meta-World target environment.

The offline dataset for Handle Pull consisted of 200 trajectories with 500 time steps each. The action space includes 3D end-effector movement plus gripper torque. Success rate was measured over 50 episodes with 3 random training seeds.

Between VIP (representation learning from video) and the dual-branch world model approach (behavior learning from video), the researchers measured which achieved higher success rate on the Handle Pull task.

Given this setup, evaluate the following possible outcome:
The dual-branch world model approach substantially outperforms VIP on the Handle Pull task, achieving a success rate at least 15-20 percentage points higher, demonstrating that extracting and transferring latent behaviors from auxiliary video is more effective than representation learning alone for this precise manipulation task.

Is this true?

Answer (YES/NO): NO